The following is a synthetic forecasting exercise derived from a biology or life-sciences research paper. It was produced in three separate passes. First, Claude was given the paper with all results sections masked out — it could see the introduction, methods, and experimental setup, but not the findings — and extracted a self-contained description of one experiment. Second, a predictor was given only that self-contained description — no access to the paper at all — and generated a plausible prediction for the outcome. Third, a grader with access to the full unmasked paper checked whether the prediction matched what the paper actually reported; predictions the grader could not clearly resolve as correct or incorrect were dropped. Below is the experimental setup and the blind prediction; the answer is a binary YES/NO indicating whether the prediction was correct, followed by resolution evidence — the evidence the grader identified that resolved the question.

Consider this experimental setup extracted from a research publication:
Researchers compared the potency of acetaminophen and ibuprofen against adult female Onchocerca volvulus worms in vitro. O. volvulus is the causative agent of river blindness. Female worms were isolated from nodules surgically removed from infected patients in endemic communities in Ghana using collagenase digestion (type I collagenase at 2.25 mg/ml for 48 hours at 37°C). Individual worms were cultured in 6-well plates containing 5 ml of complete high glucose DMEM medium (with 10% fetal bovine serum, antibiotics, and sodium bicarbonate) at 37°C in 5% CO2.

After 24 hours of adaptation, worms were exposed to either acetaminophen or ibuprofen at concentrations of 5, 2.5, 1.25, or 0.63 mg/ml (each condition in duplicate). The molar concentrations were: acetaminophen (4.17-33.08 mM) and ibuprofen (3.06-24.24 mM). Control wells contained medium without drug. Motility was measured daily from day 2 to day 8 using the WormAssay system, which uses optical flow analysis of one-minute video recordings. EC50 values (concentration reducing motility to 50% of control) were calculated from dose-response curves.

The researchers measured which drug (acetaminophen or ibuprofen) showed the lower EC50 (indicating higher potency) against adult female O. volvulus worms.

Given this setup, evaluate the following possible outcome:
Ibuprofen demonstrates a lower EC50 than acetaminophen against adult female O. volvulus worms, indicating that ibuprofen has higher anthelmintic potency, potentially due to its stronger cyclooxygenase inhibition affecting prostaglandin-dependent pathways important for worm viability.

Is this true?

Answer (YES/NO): YES